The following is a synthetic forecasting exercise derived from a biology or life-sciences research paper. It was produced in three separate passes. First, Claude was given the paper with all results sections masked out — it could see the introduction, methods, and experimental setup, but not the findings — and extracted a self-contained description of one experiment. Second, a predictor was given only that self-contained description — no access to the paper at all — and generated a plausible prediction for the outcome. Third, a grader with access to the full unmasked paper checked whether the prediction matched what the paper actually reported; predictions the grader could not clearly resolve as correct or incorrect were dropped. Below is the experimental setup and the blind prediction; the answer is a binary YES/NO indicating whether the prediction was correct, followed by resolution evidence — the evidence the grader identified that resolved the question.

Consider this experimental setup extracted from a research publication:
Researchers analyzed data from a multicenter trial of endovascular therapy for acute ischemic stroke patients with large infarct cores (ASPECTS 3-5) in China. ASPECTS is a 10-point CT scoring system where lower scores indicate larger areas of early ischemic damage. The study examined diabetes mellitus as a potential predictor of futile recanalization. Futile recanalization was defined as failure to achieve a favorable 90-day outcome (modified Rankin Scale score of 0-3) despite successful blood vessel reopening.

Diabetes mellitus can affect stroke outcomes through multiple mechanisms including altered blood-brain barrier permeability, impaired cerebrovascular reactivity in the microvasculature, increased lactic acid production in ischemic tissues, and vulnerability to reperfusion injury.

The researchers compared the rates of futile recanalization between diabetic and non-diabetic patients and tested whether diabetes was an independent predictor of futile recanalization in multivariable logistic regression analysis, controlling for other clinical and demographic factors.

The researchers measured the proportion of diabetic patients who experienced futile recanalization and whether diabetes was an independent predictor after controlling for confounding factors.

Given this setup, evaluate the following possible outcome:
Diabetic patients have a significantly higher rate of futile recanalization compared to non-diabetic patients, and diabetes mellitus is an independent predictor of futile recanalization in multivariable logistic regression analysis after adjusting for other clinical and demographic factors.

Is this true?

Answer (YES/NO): YES